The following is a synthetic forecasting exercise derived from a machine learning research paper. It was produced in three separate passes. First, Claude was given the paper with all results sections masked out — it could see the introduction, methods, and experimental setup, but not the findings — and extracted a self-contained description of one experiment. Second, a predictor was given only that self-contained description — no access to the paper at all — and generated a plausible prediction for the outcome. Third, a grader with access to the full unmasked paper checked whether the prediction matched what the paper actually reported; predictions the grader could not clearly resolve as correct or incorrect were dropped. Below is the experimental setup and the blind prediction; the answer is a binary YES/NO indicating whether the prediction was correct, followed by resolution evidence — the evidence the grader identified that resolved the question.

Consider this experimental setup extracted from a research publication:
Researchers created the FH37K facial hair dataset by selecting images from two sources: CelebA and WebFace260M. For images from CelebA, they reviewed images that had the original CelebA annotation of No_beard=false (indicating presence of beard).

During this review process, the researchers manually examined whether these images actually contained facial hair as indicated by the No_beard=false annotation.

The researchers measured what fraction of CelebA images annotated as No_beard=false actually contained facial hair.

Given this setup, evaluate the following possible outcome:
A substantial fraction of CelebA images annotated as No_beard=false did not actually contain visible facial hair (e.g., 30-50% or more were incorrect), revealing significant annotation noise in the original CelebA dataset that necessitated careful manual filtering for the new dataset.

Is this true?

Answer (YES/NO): YES